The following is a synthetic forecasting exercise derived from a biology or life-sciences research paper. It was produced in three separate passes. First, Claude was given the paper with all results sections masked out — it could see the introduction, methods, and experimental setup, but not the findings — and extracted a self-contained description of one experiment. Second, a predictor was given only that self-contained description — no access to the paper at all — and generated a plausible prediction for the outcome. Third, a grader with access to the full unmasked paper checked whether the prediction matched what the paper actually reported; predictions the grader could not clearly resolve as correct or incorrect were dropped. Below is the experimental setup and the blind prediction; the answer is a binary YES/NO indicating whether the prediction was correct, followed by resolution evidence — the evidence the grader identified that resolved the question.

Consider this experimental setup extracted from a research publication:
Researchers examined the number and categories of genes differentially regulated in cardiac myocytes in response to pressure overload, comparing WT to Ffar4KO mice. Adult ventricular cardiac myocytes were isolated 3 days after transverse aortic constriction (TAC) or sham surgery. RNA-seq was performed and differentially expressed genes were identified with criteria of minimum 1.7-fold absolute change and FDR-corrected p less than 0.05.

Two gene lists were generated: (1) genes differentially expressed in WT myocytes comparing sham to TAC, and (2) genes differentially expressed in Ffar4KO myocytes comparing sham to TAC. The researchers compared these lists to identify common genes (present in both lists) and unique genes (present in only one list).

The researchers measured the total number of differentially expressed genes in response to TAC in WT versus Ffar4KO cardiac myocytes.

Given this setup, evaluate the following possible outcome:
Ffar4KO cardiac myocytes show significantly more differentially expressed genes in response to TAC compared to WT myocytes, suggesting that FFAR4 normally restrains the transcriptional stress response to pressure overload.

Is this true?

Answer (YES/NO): NO